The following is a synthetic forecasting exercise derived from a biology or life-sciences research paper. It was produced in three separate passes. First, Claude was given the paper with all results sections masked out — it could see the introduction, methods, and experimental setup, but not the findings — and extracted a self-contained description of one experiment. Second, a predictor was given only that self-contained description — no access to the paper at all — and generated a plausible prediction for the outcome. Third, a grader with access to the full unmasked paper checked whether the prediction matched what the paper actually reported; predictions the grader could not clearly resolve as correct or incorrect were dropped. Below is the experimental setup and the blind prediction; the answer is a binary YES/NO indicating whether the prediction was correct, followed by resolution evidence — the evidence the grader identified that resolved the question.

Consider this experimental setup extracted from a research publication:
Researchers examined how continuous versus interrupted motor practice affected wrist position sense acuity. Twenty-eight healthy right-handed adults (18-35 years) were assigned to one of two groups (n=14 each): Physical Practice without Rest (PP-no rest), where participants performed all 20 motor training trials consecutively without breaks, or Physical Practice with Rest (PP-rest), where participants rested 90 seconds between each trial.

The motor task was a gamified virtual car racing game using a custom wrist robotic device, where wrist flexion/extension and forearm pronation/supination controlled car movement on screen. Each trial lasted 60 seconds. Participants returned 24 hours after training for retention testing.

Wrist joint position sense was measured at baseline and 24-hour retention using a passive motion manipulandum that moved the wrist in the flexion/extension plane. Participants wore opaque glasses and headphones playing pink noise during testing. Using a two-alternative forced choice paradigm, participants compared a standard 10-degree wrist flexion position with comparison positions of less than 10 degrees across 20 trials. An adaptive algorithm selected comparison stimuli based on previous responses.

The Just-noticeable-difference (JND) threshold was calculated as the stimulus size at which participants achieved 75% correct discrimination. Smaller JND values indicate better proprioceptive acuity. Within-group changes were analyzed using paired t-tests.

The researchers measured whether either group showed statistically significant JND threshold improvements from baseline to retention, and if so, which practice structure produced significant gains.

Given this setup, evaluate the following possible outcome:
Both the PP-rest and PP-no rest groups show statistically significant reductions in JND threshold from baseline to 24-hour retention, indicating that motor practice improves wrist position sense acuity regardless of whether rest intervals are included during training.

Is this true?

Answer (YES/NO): NO